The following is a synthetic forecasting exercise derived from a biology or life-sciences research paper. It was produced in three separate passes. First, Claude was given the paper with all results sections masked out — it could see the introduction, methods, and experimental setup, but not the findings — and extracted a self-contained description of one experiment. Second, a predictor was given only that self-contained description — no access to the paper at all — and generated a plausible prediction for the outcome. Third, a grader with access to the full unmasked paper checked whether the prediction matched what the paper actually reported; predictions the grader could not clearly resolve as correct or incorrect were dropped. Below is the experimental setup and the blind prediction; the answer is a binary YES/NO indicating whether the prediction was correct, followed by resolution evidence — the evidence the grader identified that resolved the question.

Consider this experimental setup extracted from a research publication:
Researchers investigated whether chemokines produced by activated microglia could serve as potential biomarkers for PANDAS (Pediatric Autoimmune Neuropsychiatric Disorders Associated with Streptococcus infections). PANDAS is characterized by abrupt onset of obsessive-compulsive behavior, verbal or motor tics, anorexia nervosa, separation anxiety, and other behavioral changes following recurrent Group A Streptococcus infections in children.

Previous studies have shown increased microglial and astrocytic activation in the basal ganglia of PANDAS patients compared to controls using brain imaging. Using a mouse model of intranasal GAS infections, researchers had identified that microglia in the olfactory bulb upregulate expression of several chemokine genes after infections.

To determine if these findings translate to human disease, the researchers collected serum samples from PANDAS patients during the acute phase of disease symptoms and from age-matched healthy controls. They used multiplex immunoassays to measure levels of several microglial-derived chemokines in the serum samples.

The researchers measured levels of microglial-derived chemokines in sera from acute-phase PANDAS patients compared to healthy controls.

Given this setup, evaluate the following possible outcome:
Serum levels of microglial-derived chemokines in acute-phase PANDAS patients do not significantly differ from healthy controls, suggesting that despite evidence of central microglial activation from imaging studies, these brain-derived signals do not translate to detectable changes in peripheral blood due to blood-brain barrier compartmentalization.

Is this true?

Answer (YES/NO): NO